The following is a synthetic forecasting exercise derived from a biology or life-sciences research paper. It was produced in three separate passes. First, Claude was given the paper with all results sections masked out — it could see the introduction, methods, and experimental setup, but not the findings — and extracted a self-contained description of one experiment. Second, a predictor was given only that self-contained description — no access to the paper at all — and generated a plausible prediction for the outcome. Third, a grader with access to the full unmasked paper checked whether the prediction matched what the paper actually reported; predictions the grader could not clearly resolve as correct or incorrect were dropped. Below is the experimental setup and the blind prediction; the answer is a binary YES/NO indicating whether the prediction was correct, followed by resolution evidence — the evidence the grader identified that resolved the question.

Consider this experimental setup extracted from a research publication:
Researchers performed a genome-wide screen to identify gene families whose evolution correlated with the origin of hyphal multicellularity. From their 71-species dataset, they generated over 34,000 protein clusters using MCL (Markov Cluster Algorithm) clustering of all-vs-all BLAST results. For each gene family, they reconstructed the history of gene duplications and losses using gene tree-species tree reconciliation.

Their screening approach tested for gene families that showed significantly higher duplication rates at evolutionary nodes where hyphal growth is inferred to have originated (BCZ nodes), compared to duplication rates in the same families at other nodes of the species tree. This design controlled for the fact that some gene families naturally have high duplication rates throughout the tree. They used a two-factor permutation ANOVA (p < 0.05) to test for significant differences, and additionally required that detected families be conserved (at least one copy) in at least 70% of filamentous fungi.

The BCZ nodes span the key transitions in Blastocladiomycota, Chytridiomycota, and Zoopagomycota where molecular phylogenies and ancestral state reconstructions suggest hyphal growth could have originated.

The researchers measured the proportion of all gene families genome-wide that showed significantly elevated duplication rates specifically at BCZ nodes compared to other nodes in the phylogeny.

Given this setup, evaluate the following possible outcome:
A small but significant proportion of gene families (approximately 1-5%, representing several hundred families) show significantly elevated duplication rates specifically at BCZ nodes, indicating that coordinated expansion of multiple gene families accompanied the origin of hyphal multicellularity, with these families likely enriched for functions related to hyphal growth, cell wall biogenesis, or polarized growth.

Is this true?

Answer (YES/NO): YES